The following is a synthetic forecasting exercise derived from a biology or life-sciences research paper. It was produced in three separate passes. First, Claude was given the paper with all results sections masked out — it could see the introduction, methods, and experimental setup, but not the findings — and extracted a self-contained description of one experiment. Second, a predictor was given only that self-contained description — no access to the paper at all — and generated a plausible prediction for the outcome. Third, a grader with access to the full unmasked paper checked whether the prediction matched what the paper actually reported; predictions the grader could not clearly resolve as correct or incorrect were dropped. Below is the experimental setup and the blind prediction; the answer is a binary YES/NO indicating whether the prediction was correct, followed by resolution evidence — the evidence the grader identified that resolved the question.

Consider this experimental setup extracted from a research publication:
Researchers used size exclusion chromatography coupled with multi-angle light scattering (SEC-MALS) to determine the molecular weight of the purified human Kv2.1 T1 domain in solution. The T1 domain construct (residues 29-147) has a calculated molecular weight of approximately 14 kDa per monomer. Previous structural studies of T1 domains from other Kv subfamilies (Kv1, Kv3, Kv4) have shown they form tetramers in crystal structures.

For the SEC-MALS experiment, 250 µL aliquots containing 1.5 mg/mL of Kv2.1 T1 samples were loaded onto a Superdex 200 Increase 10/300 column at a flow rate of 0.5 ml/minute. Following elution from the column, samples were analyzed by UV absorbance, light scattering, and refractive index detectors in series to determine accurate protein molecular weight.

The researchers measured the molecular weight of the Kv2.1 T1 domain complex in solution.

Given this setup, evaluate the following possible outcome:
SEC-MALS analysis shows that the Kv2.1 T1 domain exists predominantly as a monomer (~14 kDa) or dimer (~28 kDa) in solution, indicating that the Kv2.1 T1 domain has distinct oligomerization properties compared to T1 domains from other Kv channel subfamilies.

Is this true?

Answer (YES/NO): NO